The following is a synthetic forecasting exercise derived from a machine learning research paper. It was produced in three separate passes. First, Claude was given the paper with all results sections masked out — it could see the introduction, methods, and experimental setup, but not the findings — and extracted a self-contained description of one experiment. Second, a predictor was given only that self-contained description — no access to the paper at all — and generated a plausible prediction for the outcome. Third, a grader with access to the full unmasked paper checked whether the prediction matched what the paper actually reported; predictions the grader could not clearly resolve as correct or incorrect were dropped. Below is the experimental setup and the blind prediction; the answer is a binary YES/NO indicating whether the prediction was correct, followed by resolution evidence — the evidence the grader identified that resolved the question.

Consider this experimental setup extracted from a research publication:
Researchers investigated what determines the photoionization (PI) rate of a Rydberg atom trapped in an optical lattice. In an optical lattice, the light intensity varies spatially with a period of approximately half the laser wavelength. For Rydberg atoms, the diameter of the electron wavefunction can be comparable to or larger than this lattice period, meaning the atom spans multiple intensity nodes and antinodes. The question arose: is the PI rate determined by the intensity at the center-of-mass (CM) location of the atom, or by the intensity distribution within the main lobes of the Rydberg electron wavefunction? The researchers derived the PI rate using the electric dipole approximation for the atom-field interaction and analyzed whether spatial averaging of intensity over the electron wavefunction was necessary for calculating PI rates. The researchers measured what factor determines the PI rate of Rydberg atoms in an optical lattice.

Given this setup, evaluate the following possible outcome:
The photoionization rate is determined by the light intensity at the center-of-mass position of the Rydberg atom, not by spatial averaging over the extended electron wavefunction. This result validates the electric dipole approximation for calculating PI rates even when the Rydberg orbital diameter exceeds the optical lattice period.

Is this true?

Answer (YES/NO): YES